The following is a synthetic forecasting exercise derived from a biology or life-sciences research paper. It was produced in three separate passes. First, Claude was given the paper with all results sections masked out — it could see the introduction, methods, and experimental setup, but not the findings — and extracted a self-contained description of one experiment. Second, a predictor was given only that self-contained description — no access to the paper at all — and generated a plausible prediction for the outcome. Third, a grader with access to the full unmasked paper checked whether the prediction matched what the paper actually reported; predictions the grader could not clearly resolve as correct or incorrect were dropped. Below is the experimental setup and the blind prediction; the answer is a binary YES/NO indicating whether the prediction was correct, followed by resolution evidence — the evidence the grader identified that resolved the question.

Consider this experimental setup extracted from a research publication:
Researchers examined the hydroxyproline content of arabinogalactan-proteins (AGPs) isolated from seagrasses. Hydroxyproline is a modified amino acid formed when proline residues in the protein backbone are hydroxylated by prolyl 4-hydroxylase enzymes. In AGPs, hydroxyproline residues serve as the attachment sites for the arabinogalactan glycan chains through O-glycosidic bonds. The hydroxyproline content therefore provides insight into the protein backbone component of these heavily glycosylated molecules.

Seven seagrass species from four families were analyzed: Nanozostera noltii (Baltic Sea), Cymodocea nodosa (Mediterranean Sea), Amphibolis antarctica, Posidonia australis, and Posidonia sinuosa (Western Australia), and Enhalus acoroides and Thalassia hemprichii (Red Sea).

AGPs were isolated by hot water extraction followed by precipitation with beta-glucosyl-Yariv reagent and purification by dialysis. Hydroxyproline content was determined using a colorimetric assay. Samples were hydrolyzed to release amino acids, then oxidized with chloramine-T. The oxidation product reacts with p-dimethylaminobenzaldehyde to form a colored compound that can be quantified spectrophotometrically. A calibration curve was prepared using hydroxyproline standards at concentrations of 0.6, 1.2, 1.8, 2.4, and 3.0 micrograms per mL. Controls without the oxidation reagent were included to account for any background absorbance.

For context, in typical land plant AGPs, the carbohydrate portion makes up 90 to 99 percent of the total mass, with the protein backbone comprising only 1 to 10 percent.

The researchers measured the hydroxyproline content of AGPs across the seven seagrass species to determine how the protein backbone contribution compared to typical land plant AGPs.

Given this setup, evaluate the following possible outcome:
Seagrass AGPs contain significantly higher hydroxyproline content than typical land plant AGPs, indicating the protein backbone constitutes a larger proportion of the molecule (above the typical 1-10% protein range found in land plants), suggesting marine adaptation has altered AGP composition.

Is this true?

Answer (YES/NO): NO